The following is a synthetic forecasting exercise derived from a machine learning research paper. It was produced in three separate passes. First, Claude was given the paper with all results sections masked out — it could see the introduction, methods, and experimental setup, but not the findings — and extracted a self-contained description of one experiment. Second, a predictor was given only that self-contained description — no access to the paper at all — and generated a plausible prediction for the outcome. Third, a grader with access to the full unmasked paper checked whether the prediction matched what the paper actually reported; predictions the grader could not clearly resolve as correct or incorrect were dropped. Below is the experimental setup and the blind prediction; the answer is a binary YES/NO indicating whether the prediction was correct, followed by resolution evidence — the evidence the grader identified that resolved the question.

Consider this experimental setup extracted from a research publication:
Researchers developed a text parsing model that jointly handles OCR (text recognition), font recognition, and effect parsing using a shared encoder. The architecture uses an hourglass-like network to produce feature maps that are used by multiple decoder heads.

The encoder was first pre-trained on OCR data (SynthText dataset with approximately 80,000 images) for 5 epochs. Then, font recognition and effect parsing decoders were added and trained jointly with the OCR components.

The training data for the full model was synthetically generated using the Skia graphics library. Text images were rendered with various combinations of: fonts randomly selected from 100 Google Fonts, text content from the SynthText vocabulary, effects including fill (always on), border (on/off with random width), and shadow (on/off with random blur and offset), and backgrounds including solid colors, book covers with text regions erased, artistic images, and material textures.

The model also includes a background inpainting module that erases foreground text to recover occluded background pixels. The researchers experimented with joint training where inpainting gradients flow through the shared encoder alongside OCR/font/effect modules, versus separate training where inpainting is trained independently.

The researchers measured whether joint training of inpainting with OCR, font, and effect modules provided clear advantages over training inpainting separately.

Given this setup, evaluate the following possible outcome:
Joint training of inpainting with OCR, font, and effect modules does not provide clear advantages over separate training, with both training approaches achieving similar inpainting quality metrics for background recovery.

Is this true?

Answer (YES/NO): YES